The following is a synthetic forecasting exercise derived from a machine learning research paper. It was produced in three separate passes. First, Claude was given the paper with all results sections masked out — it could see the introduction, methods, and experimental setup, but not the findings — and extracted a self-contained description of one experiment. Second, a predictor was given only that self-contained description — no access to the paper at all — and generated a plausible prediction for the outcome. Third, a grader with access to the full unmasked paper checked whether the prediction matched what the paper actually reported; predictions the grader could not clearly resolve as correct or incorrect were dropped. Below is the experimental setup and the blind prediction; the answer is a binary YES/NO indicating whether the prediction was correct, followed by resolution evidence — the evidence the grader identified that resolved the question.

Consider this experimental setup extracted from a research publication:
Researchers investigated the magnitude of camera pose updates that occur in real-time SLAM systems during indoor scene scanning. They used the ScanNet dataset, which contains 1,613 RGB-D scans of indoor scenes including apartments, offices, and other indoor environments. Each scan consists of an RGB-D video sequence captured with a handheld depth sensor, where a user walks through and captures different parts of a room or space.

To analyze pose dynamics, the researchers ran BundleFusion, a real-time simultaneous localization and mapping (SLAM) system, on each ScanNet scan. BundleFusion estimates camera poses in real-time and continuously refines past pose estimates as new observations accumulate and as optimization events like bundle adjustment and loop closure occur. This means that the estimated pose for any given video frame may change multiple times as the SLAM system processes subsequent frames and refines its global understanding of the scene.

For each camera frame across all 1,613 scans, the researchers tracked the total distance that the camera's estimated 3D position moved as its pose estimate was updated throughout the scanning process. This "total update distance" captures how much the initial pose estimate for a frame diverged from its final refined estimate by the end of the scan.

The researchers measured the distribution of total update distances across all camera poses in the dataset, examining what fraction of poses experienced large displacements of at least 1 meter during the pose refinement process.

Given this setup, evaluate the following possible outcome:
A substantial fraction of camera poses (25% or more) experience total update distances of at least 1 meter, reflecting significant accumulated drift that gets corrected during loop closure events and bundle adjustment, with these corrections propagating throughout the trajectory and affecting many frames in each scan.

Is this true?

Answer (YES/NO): NO